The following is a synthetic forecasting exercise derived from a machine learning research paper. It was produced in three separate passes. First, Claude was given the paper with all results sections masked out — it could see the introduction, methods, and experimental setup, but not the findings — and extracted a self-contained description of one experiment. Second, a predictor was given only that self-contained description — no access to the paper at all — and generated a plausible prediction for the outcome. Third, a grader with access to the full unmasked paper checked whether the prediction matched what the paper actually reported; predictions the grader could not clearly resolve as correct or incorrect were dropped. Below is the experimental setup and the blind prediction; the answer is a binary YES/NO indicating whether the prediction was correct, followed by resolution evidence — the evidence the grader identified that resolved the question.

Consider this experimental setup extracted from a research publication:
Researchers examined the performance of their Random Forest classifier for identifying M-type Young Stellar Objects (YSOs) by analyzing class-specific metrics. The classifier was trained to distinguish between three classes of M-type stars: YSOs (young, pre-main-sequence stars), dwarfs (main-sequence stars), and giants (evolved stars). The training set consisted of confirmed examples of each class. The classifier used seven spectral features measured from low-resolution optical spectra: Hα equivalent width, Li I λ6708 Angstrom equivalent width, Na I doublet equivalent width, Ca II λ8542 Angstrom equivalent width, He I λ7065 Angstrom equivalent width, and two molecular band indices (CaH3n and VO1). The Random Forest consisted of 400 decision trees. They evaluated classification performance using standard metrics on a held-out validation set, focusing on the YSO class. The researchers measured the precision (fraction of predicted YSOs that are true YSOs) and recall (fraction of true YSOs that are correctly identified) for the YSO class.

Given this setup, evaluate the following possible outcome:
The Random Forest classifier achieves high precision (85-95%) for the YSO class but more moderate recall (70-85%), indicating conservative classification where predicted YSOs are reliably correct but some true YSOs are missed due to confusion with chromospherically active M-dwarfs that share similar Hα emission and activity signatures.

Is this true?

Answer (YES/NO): NO